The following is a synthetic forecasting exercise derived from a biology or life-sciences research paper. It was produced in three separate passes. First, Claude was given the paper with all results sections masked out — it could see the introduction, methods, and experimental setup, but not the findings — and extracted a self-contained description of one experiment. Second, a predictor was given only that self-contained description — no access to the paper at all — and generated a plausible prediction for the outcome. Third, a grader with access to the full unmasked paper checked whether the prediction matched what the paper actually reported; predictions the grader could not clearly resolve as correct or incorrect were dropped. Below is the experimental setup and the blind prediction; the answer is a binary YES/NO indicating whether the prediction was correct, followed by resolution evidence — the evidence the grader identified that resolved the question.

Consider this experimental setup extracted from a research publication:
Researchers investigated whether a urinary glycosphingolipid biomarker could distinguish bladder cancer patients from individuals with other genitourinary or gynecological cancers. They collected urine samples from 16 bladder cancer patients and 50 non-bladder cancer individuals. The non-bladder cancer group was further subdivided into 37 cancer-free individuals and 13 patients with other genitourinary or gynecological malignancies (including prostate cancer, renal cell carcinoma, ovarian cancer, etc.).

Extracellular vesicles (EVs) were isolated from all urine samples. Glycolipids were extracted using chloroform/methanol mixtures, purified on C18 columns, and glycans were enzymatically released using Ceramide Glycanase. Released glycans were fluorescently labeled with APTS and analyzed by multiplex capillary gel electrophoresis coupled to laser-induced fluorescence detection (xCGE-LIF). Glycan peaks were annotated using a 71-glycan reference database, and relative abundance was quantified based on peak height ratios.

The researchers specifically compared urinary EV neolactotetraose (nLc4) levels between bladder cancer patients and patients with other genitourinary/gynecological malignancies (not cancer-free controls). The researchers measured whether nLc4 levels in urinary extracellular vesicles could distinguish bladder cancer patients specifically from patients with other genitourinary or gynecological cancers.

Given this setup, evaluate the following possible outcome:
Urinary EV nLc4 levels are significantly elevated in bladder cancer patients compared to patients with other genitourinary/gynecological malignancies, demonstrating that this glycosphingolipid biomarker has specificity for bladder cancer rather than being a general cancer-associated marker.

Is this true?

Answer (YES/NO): YES